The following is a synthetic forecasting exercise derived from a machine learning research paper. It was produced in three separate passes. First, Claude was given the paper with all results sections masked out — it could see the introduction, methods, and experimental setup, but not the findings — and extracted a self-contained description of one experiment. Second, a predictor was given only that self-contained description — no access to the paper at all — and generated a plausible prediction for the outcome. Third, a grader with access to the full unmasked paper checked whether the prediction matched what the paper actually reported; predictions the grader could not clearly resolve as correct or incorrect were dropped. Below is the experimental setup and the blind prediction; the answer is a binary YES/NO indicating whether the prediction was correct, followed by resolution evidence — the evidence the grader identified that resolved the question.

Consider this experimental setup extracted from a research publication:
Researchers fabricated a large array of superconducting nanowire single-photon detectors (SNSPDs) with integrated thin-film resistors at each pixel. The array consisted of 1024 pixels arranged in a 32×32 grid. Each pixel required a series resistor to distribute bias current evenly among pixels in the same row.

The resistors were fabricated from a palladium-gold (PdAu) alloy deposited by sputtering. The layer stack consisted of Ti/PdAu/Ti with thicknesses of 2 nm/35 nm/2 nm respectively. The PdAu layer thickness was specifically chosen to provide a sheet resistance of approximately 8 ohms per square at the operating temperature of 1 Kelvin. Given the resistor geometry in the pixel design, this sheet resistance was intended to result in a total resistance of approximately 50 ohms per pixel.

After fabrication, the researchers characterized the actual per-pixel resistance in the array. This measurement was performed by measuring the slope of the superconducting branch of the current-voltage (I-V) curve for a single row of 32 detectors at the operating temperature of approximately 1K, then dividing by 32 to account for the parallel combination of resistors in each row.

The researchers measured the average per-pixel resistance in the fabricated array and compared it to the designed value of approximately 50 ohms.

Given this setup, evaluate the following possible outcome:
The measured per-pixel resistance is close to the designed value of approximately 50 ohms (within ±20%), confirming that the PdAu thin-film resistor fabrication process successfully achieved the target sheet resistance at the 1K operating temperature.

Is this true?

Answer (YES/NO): NO